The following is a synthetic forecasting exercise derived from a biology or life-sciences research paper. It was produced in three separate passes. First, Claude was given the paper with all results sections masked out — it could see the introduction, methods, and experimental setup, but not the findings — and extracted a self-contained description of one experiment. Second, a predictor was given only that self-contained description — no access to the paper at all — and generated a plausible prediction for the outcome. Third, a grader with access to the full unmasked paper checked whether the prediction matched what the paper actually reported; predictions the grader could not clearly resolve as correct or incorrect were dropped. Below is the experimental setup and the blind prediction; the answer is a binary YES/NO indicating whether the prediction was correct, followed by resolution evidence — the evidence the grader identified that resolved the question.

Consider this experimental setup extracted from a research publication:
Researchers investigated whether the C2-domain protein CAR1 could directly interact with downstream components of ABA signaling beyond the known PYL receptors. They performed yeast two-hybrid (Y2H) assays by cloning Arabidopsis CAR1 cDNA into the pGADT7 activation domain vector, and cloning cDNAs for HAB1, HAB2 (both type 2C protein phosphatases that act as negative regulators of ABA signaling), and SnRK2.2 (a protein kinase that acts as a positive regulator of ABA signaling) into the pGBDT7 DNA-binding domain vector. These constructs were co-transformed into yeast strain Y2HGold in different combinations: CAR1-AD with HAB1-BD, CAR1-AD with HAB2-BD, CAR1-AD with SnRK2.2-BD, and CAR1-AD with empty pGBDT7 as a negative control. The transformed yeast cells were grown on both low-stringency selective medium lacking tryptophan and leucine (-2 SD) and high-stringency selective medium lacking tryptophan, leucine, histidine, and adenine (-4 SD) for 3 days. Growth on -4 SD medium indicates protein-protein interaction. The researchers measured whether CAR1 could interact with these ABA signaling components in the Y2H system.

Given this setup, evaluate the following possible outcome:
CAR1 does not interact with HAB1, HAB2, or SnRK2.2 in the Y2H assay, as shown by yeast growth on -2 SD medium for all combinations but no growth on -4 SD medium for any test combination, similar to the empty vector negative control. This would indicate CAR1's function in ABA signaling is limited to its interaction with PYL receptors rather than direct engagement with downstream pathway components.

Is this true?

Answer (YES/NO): NO